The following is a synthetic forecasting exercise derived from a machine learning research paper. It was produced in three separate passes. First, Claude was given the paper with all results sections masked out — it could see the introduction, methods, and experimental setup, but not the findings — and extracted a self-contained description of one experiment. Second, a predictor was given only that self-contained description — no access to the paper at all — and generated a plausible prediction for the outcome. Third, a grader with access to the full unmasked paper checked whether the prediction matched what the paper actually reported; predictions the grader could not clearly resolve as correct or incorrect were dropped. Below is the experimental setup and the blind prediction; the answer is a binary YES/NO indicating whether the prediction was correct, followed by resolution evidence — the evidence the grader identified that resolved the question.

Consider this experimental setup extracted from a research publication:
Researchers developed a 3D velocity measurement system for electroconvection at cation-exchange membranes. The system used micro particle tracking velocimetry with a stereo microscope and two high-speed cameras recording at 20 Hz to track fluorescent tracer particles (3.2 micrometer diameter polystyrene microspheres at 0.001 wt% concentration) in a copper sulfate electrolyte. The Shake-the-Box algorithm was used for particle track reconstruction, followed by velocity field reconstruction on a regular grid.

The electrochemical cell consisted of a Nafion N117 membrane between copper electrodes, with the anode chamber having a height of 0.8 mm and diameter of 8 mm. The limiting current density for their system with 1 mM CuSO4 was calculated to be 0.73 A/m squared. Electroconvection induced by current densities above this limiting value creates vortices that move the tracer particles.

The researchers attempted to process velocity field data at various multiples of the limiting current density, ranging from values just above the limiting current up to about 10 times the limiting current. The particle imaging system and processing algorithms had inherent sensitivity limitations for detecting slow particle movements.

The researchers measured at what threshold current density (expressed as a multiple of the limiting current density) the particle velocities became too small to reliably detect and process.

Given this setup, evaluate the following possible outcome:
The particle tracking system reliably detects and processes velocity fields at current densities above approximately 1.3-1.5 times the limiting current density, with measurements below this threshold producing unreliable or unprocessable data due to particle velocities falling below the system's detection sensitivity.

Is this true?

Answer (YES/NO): NO